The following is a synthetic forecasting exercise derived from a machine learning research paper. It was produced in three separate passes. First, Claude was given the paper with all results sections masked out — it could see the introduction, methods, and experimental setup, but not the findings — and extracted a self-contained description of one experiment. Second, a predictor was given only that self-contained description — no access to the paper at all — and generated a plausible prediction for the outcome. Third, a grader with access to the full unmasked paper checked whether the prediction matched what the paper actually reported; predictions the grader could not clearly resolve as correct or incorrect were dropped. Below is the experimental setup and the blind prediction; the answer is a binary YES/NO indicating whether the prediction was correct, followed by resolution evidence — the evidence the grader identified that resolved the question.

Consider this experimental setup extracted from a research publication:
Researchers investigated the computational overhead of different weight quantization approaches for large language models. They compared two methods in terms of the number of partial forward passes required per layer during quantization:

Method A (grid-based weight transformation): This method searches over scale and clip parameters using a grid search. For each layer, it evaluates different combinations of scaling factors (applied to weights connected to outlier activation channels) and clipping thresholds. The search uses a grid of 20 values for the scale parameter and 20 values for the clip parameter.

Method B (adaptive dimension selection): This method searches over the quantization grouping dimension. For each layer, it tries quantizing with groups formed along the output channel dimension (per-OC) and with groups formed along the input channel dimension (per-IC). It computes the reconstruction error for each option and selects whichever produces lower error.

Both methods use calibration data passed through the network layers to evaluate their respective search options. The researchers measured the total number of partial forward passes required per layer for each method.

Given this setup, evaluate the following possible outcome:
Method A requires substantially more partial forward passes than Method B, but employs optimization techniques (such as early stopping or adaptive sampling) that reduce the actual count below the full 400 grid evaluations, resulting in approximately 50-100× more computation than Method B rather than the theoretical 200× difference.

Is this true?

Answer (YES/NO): NO